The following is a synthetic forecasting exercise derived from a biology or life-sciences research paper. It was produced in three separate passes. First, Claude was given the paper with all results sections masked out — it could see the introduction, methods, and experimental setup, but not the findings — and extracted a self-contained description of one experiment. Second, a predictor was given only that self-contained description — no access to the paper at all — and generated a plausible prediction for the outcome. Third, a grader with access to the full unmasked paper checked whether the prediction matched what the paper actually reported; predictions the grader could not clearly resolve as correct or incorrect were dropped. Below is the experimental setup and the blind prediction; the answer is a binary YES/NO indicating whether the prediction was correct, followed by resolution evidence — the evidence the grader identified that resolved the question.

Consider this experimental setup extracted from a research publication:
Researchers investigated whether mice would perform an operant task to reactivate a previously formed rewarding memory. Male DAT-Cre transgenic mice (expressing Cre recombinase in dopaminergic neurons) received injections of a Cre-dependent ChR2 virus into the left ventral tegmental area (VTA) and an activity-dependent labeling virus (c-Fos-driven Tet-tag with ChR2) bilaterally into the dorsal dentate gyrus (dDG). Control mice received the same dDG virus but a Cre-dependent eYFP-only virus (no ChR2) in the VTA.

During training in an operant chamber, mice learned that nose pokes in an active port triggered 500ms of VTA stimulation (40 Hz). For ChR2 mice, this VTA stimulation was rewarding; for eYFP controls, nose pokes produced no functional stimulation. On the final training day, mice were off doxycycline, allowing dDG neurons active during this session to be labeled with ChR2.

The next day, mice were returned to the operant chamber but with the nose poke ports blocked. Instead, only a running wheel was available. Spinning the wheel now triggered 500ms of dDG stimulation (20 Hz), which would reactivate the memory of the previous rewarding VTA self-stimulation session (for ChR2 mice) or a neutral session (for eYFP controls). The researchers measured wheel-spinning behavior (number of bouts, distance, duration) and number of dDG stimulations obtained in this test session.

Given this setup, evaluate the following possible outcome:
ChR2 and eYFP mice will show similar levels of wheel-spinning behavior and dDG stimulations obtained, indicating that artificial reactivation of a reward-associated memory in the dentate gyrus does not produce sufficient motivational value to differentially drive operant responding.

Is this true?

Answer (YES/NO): NO